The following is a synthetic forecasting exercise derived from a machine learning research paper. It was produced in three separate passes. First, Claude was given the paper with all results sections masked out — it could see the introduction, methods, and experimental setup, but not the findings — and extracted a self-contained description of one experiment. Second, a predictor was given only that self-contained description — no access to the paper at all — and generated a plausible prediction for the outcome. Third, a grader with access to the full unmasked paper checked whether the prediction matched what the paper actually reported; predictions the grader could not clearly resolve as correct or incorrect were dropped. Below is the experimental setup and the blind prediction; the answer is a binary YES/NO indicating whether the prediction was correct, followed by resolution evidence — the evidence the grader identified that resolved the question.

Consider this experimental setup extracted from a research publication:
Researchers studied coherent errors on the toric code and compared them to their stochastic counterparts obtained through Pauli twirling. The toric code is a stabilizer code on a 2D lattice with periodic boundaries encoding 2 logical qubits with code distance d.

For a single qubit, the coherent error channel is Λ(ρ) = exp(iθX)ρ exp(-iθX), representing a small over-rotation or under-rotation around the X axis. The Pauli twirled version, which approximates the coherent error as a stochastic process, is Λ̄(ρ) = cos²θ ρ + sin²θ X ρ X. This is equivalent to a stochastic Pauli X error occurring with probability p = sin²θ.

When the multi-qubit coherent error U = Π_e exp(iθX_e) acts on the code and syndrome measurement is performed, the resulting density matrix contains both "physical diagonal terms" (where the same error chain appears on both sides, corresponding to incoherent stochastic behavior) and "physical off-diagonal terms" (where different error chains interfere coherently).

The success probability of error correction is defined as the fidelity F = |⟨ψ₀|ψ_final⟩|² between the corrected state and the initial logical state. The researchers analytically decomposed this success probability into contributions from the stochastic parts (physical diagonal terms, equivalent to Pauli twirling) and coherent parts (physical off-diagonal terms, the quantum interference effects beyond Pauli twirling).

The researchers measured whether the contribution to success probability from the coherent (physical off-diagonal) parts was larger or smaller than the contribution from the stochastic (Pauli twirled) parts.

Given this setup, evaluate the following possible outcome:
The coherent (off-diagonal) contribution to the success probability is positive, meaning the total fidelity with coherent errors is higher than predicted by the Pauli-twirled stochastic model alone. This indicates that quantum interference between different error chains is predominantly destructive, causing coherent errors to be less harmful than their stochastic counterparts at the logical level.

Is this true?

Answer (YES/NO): NO